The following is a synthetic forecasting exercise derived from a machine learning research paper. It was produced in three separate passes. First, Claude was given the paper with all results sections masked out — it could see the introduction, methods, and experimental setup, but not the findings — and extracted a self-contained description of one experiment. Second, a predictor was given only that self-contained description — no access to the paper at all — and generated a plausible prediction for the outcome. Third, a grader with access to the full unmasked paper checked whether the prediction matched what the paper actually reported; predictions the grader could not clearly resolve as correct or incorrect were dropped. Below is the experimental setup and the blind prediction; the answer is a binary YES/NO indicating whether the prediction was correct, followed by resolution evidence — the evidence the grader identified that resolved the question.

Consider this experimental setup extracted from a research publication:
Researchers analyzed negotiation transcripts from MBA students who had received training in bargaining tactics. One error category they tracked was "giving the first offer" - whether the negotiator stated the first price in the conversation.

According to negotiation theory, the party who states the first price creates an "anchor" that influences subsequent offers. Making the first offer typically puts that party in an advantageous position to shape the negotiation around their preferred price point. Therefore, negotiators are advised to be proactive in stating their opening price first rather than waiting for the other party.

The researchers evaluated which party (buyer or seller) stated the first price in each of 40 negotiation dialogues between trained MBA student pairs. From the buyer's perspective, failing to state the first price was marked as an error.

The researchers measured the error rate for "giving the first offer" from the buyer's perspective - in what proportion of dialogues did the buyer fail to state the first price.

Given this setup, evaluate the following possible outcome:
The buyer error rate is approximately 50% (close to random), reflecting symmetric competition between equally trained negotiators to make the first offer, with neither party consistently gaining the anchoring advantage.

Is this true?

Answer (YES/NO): NO